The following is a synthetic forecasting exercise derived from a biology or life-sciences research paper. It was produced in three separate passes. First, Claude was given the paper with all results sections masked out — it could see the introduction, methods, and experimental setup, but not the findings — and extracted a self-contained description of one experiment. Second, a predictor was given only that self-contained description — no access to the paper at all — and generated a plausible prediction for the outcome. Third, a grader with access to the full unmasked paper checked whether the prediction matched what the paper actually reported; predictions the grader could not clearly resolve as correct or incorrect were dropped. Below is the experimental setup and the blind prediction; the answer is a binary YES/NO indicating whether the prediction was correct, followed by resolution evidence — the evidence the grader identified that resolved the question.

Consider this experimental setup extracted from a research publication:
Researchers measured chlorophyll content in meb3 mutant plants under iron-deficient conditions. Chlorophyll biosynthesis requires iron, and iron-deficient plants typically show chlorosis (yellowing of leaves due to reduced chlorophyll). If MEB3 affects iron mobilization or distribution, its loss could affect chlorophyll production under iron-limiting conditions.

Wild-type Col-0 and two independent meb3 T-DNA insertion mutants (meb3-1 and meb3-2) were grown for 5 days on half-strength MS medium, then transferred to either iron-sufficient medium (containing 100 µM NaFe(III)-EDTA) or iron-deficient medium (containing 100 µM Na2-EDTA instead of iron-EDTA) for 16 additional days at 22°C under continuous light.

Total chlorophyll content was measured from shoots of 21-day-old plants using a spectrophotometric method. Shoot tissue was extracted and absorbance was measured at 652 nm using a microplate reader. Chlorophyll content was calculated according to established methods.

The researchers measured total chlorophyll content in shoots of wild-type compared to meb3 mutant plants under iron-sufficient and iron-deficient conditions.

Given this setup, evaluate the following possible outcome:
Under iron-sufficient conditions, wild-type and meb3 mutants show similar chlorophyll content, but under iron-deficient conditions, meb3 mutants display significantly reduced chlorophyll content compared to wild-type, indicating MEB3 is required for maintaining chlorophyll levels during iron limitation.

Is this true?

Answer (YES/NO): YES